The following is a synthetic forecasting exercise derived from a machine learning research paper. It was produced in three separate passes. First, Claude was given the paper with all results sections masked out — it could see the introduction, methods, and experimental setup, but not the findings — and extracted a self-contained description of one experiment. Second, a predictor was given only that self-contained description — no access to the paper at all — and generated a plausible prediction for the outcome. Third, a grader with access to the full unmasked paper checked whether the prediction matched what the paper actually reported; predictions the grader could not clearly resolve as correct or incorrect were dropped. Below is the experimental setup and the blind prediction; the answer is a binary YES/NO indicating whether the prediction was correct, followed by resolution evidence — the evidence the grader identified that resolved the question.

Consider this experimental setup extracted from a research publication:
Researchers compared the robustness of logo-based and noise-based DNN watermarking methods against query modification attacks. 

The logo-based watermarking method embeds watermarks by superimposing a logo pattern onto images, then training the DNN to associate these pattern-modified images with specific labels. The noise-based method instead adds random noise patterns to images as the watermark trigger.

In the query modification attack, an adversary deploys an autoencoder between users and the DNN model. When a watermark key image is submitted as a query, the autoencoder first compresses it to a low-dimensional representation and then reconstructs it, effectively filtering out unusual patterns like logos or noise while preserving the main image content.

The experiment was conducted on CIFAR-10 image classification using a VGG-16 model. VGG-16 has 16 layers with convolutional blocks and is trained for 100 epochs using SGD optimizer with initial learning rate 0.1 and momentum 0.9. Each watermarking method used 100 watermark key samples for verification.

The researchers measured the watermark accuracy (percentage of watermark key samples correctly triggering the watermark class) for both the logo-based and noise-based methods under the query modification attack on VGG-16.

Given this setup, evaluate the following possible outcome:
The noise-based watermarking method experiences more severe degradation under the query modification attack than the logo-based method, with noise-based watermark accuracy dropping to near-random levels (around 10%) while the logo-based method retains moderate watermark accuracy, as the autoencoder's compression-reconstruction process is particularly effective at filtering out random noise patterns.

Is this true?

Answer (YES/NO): NO